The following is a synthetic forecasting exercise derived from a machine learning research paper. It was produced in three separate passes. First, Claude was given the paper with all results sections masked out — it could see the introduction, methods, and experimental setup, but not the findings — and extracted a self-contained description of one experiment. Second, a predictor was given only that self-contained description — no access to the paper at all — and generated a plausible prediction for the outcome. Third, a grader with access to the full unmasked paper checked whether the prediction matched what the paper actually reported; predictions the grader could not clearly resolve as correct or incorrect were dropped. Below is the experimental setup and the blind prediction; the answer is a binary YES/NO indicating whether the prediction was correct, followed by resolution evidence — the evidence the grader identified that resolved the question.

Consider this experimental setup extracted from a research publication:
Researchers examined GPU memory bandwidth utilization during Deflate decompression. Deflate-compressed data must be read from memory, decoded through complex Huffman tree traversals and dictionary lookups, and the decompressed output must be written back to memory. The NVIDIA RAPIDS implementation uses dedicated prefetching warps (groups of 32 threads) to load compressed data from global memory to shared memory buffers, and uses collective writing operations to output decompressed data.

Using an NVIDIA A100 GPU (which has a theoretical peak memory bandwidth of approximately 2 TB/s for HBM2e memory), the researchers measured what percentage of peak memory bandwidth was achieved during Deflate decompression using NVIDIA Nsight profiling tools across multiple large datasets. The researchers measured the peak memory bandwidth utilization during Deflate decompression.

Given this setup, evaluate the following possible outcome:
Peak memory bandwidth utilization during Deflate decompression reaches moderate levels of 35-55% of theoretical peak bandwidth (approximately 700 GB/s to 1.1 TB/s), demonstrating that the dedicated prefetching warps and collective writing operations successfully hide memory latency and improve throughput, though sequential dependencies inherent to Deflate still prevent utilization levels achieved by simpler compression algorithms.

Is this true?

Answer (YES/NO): NO